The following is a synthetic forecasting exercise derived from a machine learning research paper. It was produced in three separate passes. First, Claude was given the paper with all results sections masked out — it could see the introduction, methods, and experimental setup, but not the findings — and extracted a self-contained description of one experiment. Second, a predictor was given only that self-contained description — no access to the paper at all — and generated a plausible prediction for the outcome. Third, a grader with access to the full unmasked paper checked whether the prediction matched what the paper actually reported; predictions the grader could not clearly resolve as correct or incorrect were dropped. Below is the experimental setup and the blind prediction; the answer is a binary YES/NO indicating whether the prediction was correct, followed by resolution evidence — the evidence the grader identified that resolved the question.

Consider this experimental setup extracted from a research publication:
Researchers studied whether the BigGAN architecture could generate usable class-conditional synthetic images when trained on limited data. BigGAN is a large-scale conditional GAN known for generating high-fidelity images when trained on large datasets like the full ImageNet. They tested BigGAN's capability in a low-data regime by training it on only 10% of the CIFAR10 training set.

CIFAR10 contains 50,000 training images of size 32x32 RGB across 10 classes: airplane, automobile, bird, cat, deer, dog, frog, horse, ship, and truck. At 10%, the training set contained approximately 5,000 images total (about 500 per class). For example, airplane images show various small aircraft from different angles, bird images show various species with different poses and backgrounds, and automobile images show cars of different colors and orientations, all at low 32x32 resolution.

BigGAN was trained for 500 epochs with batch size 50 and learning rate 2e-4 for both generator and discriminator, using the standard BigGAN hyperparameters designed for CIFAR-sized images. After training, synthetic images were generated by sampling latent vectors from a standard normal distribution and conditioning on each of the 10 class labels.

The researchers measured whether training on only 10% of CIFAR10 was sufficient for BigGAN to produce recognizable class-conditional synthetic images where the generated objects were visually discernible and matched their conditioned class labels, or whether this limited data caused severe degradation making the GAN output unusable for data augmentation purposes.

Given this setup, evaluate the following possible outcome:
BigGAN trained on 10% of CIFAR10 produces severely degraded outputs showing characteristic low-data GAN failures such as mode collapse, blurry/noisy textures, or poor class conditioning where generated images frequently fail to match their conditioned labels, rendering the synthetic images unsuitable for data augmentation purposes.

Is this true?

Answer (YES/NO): NO